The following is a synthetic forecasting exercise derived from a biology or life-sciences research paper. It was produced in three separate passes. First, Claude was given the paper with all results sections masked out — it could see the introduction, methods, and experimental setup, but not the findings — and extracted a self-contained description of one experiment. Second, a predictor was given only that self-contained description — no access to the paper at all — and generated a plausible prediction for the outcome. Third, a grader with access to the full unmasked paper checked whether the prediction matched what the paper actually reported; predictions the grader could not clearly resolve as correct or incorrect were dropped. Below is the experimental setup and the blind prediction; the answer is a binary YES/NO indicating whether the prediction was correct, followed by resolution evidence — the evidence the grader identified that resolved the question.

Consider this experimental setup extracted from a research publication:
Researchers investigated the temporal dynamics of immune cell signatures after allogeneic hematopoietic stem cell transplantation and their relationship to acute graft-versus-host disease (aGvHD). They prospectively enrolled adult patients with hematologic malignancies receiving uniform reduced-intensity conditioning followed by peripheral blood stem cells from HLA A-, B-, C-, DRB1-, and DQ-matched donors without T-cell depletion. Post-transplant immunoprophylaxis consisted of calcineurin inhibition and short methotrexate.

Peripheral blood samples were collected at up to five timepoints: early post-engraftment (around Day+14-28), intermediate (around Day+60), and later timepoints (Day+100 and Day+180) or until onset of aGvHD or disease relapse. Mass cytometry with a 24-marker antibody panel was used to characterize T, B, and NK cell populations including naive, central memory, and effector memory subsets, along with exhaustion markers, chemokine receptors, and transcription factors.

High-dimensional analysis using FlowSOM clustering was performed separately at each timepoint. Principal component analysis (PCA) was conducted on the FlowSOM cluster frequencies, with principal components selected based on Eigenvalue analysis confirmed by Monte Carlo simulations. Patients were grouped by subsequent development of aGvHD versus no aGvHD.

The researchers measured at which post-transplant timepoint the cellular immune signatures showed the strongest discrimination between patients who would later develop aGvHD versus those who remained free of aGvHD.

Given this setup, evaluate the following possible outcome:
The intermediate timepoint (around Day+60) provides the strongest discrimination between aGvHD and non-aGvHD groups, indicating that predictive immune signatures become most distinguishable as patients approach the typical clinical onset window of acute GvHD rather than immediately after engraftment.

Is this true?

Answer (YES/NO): NO